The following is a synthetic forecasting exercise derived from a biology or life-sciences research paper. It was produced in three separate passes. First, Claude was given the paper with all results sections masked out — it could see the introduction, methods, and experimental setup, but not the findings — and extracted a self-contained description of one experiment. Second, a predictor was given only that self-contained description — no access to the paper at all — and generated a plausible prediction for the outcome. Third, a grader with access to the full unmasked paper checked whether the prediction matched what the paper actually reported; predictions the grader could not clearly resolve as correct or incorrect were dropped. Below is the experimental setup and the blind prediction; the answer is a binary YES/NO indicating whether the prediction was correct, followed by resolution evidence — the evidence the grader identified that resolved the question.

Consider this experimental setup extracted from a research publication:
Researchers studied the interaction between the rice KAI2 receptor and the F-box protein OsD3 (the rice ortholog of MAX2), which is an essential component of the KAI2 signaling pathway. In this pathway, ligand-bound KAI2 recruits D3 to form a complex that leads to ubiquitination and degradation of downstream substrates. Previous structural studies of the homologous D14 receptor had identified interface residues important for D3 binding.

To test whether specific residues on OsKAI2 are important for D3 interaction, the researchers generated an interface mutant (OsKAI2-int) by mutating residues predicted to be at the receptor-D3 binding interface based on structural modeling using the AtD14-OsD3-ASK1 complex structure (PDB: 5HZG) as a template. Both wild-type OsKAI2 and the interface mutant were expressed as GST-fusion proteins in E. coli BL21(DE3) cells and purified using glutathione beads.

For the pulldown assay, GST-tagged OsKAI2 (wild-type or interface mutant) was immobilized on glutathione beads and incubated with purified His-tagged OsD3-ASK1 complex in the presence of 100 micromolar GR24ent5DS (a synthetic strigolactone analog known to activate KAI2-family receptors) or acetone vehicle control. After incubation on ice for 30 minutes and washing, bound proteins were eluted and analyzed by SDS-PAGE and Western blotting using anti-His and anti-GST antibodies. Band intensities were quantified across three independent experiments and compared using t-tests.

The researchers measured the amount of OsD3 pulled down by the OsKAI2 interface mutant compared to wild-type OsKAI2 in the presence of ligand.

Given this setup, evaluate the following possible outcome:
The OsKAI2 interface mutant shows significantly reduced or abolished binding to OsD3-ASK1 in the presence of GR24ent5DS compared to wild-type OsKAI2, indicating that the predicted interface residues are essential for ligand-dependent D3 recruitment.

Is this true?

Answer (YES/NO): NO